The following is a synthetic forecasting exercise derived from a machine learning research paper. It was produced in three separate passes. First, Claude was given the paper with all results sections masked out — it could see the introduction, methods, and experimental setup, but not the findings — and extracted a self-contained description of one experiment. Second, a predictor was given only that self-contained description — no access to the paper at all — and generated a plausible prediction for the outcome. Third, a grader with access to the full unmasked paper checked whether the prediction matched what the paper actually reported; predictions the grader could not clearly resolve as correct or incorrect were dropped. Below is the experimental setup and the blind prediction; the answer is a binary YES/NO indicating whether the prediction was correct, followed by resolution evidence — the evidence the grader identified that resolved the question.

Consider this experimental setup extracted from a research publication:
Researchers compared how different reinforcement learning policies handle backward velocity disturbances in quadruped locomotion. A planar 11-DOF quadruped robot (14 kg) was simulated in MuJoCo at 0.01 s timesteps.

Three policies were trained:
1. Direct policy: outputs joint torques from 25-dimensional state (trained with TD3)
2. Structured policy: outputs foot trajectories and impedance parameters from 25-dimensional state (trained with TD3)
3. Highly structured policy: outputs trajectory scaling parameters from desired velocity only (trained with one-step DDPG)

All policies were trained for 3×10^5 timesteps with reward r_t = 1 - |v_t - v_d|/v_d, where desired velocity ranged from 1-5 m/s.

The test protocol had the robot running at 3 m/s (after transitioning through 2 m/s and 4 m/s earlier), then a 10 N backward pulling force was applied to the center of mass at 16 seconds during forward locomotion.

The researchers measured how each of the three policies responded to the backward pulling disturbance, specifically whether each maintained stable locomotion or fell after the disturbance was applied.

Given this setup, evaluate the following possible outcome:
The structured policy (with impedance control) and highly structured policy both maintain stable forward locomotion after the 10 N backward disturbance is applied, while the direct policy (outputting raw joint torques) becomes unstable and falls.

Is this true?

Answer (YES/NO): YES